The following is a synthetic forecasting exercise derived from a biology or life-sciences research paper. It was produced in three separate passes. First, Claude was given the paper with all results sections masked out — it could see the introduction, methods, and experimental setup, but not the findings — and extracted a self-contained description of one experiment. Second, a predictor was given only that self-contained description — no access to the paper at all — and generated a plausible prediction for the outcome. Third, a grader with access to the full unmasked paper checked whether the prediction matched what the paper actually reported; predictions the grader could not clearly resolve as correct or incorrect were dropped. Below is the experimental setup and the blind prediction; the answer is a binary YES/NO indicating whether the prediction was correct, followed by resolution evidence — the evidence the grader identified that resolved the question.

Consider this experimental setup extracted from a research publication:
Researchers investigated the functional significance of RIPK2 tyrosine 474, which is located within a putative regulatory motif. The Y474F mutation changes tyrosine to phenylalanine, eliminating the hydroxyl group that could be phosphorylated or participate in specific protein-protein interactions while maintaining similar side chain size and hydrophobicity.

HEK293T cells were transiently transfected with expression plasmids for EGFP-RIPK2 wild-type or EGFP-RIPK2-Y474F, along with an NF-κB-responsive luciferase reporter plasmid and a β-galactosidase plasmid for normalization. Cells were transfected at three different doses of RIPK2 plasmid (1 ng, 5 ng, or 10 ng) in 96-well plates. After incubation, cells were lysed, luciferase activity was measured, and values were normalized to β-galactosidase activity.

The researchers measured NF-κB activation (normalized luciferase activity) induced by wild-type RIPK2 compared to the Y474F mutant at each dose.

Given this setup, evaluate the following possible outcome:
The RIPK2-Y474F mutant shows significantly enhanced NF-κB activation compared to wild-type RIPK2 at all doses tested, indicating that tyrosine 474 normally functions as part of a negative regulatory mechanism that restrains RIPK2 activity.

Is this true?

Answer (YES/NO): NO